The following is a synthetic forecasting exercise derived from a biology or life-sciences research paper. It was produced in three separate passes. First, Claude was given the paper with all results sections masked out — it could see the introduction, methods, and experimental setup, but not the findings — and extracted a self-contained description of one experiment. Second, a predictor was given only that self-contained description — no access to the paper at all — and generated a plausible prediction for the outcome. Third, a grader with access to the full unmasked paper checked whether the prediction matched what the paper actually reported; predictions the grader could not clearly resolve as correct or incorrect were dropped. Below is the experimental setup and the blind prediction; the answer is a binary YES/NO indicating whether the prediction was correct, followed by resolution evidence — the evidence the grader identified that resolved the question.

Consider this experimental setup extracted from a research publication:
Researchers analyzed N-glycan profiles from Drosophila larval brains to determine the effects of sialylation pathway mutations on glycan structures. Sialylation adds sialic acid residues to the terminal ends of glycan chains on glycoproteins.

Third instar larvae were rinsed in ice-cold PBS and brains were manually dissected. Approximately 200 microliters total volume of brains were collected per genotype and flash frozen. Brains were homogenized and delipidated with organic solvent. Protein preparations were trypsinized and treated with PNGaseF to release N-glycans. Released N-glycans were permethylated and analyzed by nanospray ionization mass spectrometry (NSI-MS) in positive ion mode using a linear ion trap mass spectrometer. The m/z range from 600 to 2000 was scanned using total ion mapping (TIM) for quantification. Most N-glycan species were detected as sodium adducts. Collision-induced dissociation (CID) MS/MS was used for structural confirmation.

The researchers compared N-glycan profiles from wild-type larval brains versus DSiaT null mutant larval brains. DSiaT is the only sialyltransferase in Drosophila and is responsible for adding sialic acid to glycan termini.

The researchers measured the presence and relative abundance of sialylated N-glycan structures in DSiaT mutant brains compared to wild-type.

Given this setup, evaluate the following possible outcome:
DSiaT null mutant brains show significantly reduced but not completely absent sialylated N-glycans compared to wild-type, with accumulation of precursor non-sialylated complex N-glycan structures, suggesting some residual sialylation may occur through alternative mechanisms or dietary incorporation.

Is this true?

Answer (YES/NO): NO